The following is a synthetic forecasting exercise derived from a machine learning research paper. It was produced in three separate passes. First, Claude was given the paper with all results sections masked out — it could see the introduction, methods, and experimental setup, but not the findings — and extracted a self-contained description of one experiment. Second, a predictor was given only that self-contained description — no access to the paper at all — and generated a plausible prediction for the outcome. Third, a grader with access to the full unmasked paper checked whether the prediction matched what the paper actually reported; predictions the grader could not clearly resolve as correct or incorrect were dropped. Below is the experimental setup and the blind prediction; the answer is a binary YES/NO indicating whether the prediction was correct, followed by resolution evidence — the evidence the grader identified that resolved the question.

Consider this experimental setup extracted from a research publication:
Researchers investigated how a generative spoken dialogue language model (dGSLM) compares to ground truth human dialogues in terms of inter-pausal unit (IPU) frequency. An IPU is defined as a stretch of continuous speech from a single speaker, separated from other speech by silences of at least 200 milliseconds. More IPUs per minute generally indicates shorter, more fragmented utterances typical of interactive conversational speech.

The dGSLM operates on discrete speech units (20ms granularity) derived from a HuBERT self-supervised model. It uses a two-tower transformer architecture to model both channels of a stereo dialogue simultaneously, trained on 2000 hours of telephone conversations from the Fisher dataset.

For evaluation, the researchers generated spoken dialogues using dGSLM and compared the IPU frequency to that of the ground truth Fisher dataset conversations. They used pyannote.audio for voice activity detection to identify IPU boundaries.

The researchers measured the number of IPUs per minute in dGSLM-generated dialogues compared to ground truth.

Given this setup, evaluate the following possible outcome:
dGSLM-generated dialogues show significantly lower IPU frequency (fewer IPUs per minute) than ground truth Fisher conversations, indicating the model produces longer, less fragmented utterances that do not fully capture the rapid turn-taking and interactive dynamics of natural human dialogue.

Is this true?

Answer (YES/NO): NO